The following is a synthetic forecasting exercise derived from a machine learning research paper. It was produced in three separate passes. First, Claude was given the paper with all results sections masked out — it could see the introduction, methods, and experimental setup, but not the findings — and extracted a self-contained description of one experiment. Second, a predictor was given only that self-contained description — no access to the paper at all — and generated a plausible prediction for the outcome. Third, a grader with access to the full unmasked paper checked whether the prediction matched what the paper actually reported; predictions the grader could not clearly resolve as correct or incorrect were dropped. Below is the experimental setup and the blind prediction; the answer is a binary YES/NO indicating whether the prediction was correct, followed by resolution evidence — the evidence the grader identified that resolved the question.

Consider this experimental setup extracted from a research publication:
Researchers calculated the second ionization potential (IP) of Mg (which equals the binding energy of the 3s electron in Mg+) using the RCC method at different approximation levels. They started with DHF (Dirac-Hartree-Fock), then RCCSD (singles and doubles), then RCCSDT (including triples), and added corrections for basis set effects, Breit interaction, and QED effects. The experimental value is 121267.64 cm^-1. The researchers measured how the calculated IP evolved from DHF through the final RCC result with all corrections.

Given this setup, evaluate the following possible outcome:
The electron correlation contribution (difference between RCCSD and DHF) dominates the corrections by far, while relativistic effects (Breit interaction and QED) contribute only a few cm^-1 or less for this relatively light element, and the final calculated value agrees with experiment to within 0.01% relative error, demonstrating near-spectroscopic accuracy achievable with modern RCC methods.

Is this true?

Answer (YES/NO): NO